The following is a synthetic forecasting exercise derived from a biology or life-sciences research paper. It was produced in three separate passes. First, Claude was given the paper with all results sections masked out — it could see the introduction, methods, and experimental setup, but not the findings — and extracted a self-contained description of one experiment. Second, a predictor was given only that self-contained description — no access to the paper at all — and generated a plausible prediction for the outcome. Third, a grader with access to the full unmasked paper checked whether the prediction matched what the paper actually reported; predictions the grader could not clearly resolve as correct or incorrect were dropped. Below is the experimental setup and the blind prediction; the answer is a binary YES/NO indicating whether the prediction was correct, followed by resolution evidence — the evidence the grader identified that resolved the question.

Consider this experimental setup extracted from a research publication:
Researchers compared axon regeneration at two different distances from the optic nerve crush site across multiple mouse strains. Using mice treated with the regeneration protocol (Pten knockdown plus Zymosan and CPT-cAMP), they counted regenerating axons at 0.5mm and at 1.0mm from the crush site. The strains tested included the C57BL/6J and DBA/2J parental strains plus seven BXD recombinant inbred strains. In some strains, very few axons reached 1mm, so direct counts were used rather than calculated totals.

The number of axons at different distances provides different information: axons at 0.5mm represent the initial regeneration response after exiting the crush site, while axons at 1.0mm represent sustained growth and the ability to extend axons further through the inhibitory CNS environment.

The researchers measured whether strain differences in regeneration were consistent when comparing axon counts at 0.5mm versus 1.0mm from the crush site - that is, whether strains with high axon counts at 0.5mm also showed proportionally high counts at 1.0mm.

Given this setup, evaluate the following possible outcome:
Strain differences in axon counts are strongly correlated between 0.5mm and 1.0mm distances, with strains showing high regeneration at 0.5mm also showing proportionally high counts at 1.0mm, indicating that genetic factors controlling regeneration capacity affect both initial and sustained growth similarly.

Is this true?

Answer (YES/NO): YES